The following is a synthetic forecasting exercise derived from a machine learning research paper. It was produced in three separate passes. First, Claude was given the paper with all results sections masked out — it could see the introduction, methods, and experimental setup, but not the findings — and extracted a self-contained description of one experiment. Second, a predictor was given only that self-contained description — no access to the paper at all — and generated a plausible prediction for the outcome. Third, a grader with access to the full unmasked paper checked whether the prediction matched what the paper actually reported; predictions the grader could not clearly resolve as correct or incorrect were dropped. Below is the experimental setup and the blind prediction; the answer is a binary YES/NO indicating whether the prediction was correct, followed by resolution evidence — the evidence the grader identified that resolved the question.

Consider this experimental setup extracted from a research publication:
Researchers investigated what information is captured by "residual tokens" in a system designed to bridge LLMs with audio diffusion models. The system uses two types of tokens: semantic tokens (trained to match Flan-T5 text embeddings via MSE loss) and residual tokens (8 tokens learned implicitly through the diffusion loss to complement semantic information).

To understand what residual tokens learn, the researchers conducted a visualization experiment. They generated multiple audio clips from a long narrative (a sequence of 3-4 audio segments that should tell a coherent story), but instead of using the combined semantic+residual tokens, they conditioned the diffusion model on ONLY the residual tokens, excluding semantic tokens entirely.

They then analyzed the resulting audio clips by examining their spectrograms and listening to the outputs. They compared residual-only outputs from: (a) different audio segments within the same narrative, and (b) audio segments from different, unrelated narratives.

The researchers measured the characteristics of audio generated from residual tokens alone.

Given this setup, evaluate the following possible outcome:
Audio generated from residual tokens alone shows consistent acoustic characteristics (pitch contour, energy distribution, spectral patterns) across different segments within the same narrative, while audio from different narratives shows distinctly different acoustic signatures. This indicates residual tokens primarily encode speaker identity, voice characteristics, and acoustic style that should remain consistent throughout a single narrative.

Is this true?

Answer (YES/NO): NO